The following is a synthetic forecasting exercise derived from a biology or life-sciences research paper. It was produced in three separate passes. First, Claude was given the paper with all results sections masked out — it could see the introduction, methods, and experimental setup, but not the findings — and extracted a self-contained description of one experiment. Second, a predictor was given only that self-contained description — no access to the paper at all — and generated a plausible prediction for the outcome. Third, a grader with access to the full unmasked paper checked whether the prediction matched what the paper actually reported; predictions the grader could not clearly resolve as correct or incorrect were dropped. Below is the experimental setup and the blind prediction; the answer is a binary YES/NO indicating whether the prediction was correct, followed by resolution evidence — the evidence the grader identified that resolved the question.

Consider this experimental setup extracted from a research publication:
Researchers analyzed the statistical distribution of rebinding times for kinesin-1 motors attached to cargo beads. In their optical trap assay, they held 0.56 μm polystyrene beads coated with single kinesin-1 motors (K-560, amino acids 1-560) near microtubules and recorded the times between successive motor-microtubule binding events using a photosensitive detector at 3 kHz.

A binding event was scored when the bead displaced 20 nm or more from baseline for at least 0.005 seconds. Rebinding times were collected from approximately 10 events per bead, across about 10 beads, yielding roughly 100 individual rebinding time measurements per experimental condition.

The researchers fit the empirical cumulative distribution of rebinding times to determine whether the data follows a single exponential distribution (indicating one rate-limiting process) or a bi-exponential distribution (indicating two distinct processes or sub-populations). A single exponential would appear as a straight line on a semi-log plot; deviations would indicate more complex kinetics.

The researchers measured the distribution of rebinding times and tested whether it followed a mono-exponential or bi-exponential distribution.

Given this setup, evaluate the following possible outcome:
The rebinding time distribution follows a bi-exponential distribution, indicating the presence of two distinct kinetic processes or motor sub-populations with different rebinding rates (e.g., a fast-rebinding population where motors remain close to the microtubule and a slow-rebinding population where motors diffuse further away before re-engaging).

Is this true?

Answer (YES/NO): YES